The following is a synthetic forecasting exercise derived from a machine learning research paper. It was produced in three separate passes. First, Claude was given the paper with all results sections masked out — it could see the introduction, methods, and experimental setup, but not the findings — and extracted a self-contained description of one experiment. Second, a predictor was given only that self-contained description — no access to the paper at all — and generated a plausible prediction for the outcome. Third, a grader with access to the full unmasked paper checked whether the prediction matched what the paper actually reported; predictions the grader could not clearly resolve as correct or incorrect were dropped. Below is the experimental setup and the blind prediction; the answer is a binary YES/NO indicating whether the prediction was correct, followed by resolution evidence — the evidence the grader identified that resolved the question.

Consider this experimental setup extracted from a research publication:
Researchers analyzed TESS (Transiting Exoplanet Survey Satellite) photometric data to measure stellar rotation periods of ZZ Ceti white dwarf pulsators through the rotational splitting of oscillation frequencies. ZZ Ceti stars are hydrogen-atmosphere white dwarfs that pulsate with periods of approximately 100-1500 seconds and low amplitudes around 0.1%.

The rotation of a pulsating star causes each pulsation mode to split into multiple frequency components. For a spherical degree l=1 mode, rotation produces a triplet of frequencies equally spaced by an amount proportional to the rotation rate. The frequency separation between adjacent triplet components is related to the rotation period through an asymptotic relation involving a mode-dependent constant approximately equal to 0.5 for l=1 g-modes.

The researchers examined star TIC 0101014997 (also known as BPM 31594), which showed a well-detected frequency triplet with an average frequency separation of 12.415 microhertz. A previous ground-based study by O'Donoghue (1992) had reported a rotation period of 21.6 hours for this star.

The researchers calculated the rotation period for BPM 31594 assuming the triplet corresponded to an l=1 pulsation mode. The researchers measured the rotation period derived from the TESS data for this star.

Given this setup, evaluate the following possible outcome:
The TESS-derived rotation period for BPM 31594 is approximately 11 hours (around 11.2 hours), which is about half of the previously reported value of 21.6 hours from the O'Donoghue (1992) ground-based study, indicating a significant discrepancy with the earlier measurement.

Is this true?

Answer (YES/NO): NO